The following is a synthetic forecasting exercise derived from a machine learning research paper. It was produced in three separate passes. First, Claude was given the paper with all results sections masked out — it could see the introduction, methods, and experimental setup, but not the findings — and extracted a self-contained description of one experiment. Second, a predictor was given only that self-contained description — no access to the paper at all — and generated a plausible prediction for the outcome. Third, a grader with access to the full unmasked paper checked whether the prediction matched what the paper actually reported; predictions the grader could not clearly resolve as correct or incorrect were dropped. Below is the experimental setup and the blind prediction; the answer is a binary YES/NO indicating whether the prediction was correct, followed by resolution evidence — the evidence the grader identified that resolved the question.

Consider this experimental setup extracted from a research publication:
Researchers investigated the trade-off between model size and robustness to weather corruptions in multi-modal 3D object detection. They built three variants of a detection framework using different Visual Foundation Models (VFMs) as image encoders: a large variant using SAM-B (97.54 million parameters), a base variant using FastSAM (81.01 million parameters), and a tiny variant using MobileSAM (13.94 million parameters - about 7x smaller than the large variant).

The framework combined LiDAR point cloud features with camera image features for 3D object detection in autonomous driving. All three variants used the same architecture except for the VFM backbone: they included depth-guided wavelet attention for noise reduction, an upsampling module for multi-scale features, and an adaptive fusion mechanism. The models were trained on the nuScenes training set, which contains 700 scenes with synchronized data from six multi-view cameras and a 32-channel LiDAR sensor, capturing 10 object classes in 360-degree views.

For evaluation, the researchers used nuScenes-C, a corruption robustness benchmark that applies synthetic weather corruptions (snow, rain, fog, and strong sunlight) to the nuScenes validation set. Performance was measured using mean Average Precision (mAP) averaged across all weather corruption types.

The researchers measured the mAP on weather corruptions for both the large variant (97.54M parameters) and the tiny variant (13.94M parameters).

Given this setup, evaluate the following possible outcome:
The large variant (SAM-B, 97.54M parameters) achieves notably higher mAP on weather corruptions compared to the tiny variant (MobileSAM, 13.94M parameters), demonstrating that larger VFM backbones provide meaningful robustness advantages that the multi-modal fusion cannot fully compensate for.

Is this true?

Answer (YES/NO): NO